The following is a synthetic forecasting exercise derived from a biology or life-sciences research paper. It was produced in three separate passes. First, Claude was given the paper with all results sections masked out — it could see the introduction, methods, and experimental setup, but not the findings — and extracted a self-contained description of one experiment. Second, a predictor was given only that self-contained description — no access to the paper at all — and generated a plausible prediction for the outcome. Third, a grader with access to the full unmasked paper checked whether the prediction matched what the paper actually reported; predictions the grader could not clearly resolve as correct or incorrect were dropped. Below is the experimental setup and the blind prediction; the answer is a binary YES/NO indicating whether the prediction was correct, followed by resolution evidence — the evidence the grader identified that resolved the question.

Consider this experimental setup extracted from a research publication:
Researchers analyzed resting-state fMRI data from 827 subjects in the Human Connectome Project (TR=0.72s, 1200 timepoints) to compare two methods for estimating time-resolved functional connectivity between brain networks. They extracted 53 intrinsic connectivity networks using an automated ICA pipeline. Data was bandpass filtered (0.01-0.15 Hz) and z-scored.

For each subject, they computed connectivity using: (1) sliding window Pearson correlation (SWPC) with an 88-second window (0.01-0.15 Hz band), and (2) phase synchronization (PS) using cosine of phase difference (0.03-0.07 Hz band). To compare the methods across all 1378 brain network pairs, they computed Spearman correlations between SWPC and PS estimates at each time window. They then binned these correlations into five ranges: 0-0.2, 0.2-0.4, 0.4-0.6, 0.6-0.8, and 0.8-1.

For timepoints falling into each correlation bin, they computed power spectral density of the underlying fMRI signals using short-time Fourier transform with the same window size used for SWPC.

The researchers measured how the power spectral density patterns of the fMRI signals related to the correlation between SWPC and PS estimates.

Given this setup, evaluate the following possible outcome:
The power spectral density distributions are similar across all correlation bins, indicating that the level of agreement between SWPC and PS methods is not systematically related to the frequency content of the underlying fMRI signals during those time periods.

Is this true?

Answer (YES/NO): NO